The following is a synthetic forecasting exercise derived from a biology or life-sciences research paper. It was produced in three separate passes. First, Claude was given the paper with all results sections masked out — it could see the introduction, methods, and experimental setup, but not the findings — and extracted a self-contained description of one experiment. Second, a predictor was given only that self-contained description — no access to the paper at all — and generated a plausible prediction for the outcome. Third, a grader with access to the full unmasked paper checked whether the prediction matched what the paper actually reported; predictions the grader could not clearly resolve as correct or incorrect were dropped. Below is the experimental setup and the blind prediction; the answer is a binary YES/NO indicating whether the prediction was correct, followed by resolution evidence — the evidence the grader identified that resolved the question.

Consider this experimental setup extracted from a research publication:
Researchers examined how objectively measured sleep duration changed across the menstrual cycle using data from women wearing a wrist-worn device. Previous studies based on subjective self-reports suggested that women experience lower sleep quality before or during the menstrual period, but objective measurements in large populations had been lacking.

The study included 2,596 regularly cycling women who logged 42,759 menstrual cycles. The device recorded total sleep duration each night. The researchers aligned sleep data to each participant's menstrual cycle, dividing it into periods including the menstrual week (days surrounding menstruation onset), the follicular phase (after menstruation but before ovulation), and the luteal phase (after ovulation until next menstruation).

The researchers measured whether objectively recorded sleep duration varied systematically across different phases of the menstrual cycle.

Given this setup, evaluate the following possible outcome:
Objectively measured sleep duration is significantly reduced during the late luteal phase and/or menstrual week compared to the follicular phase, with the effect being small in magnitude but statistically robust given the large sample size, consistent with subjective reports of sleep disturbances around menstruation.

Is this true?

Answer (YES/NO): YES